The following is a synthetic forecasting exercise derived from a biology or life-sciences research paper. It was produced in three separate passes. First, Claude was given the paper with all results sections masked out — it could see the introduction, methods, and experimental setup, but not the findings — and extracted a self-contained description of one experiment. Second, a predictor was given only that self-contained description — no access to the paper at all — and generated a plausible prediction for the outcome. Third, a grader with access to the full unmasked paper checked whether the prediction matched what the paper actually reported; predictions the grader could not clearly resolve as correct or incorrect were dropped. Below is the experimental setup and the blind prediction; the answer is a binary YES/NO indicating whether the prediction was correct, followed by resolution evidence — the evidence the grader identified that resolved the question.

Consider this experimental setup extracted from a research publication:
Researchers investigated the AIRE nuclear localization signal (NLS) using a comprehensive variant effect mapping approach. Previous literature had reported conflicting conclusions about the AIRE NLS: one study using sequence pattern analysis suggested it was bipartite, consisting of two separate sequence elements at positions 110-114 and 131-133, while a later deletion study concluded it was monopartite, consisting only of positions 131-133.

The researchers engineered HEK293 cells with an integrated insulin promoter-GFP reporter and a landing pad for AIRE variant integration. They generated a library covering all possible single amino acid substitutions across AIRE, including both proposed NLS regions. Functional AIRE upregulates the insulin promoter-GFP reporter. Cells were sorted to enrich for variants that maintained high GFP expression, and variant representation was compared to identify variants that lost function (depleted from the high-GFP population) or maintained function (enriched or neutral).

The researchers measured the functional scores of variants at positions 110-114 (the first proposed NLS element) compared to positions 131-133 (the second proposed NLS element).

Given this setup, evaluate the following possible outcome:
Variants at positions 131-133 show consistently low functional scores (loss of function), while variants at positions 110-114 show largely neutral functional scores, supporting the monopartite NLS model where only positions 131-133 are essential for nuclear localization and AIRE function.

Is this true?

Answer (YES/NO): YES